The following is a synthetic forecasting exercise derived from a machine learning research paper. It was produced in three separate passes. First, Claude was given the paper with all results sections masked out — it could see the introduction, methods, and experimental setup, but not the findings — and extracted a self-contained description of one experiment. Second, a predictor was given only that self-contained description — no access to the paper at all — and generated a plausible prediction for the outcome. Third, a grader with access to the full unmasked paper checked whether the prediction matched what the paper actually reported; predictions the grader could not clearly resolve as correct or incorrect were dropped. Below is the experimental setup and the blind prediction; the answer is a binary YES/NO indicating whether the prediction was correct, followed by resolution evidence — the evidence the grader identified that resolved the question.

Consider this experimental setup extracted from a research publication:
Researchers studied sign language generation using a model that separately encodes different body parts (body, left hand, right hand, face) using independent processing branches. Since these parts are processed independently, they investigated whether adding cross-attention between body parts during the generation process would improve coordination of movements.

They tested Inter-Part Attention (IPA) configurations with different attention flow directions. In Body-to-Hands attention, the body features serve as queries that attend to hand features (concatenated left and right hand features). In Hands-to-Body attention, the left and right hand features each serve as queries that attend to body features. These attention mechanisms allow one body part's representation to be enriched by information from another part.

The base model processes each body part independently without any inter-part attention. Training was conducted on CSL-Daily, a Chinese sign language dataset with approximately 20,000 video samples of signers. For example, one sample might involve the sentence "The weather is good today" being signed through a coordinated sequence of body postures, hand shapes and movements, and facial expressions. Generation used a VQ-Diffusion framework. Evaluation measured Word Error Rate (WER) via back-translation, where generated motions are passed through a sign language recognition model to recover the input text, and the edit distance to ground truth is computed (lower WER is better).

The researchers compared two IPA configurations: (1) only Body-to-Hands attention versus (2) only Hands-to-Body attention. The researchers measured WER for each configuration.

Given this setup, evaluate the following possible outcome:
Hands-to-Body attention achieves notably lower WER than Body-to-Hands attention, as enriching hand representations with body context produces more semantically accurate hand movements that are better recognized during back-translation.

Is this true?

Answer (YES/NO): NO